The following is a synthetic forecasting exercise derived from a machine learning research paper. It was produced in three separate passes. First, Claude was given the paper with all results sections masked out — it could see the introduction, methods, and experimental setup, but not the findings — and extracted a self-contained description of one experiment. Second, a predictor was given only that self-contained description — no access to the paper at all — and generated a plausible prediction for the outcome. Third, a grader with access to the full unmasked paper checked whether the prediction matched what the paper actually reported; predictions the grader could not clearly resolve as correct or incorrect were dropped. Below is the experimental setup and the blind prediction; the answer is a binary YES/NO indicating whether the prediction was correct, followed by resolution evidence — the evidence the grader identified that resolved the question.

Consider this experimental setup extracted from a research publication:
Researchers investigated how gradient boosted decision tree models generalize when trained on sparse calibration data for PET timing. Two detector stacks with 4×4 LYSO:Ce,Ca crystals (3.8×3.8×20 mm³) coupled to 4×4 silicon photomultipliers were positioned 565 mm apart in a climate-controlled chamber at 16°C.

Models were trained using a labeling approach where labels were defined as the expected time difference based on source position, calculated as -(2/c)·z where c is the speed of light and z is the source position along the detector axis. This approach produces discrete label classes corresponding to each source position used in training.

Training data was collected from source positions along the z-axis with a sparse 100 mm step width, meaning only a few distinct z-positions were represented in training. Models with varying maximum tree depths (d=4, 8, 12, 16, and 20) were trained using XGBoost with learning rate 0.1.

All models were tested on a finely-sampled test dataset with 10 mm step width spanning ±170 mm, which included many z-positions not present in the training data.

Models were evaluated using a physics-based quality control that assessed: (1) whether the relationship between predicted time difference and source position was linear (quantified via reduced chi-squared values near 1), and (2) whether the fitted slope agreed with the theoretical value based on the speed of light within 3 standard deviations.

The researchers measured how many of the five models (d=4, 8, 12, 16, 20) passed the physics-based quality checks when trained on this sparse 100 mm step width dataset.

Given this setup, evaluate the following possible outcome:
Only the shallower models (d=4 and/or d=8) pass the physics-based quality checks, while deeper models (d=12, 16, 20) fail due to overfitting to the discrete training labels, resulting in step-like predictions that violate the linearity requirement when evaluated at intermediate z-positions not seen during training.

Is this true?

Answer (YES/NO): NO